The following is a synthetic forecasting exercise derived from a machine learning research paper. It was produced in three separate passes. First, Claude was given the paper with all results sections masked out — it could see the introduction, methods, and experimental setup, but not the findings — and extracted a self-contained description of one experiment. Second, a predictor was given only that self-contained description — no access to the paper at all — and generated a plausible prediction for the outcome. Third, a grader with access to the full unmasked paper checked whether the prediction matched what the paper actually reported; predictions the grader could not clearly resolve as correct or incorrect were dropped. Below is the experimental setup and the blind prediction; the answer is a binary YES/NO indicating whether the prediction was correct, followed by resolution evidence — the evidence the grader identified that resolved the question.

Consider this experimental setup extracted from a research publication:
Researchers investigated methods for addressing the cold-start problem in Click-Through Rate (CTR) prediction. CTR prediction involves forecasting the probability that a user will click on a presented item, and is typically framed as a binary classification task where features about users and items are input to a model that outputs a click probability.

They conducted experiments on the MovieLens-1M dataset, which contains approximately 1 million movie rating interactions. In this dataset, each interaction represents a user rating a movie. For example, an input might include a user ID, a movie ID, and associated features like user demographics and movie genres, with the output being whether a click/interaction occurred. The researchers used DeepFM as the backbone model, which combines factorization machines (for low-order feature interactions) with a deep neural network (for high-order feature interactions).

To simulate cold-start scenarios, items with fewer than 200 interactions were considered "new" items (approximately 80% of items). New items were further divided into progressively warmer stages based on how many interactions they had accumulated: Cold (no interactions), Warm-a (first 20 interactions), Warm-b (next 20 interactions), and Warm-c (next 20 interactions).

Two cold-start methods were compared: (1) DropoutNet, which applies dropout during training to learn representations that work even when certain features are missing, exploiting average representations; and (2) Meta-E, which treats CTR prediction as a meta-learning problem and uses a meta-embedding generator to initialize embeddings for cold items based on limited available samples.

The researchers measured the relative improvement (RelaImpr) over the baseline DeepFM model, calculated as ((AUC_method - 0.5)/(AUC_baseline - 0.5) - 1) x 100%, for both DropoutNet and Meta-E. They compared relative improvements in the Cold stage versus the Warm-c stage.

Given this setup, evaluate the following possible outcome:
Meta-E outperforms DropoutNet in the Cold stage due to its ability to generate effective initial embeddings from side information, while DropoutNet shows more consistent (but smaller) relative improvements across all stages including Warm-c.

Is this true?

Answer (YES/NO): NO